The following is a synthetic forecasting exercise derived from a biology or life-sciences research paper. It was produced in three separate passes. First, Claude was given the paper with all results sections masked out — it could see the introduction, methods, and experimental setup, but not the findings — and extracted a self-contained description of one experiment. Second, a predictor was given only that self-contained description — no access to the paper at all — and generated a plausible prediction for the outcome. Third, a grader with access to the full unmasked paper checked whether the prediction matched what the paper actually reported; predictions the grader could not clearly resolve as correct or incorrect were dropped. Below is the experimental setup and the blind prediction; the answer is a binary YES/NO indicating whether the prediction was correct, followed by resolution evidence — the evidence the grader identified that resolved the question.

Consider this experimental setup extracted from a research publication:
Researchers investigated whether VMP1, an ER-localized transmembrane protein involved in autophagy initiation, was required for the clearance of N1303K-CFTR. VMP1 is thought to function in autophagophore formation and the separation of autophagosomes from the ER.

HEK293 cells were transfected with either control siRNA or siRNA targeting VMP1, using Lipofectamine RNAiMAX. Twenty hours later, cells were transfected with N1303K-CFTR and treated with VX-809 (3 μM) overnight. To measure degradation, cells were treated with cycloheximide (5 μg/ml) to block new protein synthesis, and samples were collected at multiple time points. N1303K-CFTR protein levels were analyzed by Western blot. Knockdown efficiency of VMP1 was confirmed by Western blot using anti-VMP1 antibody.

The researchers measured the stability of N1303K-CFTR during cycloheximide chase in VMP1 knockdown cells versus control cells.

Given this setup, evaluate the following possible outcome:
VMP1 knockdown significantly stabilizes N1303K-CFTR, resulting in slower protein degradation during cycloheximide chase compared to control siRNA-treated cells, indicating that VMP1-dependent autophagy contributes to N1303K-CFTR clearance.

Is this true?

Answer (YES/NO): NO